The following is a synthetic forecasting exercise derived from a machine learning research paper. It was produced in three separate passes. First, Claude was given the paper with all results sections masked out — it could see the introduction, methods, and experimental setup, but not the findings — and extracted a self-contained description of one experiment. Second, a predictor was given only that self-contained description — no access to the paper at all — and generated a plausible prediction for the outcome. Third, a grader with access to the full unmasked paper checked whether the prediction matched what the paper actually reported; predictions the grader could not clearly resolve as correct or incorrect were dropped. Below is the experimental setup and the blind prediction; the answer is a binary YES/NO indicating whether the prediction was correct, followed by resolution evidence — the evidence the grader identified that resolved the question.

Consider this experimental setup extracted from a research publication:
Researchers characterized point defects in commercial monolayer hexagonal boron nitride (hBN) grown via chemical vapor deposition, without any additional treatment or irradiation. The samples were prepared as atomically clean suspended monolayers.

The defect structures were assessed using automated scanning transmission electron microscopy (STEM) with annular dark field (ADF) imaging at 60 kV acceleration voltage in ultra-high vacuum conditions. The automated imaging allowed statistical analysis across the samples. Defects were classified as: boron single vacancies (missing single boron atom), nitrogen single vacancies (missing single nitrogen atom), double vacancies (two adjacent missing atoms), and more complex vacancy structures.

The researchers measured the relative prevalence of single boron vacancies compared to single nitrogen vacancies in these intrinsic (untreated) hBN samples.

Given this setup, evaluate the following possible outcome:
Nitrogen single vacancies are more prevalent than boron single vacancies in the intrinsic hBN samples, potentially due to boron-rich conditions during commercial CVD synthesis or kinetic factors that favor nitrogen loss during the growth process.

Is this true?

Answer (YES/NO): NO